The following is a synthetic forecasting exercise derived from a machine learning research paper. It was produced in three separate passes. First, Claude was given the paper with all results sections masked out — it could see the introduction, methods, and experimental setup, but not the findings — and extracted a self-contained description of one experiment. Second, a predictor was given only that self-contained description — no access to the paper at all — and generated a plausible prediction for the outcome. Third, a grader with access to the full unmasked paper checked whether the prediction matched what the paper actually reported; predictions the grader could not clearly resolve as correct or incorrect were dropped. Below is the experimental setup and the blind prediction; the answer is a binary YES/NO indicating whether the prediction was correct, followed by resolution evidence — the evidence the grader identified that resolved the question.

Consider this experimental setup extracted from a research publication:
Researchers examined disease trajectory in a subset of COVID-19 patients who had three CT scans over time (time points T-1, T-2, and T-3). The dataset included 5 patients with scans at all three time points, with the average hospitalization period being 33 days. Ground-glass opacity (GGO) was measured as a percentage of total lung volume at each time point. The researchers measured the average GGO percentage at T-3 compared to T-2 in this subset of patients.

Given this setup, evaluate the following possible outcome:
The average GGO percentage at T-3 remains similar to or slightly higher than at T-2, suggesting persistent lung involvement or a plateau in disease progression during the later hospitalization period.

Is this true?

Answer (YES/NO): NO